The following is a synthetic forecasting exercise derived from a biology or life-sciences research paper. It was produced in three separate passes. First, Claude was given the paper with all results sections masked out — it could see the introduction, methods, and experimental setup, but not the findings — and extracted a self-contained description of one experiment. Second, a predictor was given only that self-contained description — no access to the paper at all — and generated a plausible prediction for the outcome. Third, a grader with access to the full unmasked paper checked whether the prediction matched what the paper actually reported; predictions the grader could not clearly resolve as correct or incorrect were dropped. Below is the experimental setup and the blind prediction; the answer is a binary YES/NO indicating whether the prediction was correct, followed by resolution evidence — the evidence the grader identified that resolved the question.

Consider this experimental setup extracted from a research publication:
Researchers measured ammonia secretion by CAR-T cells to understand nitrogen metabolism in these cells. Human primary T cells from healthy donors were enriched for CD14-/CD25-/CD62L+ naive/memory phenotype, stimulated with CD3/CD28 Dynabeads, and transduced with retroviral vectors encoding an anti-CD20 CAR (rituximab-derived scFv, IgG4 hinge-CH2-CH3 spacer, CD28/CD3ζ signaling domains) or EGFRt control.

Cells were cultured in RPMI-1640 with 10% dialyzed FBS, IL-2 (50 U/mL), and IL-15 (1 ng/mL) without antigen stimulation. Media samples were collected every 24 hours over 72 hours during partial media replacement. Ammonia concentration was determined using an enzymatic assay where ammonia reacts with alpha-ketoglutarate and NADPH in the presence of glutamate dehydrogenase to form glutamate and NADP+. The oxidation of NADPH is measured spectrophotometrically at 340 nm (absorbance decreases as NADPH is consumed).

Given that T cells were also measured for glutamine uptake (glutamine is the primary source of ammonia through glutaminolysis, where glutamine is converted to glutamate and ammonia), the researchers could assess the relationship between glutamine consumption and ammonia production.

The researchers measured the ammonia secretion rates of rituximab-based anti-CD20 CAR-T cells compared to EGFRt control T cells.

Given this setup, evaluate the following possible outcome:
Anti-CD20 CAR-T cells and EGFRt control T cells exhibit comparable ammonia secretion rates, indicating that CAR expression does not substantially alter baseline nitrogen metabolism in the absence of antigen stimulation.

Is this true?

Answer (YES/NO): NO